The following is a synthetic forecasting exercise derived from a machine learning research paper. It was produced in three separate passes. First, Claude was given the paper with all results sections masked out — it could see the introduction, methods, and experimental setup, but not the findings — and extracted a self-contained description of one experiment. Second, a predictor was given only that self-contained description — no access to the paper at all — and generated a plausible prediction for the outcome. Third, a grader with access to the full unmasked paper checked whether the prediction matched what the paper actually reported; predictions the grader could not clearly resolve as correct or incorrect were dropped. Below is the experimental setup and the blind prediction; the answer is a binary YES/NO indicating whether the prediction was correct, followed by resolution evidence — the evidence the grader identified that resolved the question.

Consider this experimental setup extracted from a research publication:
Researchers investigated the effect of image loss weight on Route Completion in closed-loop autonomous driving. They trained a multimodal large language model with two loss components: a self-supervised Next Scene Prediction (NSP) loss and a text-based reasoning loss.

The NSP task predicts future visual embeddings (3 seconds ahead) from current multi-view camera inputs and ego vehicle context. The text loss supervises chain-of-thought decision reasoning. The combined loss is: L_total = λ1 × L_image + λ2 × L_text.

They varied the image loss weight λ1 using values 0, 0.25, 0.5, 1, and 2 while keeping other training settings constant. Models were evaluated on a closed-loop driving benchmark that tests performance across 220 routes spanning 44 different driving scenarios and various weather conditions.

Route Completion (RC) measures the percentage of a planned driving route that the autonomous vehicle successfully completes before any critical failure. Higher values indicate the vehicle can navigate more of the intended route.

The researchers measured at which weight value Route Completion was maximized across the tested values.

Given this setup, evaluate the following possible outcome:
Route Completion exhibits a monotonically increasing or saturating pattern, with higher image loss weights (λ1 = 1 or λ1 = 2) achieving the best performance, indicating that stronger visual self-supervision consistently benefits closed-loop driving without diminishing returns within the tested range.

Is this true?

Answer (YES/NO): NO